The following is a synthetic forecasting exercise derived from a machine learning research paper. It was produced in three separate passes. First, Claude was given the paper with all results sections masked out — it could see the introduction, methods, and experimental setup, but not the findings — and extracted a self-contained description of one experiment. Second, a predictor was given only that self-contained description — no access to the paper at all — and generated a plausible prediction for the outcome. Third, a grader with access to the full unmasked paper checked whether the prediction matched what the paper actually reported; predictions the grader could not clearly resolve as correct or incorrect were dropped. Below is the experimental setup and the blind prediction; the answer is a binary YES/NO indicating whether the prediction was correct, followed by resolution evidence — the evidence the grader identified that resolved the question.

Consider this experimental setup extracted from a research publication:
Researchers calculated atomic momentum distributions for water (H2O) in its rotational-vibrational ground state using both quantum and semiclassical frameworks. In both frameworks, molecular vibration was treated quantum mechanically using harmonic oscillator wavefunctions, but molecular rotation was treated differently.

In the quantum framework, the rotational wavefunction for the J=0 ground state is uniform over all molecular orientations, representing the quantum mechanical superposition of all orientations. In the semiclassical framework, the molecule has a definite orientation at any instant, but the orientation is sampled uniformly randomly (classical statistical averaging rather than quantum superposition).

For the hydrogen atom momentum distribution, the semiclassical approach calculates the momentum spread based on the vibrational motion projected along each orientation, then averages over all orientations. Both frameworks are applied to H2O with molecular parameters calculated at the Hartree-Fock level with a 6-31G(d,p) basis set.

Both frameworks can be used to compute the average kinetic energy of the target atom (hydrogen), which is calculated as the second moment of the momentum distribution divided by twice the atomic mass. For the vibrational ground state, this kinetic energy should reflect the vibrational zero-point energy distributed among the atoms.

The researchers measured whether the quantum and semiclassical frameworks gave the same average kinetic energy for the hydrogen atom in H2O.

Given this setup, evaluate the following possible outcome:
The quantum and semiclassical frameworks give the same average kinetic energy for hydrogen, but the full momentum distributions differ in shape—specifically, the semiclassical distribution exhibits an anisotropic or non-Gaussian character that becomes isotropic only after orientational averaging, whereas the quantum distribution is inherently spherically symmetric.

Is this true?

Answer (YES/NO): NO